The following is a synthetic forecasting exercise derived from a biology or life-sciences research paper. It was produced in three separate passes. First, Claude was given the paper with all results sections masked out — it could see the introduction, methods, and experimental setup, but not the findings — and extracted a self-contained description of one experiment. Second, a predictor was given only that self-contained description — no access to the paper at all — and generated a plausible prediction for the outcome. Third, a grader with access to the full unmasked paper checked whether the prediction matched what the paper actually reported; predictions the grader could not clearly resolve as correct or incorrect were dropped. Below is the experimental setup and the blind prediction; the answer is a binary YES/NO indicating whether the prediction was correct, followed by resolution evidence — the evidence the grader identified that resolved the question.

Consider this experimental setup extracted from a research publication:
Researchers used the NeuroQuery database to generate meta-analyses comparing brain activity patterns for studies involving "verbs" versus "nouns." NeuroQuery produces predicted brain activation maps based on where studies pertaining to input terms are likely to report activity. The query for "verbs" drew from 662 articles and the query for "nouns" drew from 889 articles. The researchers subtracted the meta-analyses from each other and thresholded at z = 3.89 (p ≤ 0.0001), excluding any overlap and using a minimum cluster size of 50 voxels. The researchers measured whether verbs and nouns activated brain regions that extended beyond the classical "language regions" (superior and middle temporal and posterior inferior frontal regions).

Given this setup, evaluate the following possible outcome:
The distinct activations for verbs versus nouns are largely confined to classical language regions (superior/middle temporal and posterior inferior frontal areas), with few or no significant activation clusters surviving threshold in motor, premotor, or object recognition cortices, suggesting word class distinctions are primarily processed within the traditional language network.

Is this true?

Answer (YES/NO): NO